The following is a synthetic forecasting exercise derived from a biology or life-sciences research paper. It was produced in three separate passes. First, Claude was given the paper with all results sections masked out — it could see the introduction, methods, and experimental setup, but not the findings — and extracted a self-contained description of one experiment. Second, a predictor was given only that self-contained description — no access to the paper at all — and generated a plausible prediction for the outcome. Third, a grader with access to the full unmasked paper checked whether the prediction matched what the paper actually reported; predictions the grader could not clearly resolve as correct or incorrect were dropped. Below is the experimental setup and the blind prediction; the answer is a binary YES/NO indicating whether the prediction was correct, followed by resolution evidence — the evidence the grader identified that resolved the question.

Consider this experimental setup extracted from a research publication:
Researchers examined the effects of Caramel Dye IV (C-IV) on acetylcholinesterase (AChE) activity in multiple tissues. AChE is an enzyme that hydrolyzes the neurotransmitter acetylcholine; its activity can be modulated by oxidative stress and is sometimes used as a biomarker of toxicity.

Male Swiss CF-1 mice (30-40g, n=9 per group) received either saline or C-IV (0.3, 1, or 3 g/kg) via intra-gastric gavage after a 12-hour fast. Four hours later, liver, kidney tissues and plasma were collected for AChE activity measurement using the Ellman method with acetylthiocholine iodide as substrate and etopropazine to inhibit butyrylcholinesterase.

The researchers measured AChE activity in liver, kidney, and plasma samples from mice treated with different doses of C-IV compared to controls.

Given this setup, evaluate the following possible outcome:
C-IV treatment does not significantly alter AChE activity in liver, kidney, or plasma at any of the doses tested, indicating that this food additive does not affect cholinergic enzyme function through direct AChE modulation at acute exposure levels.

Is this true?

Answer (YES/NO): NO